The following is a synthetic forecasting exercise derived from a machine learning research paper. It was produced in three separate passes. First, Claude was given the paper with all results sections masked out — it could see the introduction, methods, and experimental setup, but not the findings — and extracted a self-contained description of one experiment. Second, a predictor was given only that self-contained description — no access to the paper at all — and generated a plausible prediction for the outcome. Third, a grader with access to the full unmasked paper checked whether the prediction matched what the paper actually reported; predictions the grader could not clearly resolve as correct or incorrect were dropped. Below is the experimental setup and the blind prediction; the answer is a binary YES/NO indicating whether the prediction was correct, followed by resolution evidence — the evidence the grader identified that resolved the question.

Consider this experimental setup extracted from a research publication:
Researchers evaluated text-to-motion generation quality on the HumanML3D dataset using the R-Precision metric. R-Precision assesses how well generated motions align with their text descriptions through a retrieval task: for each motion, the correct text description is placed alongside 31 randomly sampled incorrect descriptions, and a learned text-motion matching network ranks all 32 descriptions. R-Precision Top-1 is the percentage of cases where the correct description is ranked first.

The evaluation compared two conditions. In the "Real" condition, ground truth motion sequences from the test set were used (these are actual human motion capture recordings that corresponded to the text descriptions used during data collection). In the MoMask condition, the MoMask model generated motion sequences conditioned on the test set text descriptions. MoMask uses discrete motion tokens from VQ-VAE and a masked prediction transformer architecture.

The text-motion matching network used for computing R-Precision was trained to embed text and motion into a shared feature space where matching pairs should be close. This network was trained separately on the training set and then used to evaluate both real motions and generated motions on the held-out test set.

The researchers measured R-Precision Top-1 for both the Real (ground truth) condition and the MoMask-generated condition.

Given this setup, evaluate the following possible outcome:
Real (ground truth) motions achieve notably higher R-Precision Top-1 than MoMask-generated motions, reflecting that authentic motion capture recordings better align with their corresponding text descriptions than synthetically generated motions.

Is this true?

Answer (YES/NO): NO